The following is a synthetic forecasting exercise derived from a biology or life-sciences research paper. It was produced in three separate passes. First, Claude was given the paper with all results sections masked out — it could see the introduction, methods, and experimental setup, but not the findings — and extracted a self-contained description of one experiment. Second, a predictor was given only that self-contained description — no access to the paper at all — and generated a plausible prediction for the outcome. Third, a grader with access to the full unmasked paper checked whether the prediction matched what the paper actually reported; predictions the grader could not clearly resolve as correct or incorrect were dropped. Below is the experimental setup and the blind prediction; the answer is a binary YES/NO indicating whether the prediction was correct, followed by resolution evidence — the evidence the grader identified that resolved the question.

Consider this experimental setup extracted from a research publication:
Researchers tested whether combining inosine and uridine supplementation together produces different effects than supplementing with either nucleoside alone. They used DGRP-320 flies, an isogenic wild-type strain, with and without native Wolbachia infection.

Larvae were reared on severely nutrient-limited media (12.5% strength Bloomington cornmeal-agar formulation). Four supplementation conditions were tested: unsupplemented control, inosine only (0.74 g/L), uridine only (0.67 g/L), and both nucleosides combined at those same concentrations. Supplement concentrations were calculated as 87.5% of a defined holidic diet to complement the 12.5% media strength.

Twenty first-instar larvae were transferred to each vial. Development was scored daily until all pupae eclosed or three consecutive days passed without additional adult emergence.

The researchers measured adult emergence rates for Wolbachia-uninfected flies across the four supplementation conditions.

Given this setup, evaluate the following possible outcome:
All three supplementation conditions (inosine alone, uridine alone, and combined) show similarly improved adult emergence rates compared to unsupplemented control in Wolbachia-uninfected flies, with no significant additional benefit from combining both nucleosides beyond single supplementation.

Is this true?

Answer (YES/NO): NO